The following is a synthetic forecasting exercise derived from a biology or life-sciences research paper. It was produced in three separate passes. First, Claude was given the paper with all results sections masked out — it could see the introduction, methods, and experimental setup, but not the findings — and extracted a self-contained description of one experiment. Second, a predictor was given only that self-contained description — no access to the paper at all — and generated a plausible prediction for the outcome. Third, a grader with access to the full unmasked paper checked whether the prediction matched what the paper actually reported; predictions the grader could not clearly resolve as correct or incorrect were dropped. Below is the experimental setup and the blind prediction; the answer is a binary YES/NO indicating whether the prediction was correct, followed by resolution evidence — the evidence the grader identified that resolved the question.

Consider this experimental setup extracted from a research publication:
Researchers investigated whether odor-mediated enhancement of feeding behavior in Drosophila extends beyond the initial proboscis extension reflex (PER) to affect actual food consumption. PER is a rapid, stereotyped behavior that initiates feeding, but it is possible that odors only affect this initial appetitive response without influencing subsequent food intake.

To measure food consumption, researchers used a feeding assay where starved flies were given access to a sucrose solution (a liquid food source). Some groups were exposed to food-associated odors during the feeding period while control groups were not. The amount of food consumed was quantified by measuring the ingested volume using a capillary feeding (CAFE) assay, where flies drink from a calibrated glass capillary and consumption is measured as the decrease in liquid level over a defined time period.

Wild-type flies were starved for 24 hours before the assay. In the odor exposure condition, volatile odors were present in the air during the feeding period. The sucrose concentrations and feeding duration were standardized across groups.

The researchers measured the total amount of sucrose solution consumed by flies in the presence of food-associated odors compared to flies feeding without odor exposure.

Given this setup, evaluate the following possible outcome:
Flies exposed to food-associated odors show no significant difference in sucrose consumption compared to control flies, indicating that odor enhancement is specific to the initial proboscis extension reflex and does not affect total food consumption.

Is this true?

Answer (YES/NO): NO